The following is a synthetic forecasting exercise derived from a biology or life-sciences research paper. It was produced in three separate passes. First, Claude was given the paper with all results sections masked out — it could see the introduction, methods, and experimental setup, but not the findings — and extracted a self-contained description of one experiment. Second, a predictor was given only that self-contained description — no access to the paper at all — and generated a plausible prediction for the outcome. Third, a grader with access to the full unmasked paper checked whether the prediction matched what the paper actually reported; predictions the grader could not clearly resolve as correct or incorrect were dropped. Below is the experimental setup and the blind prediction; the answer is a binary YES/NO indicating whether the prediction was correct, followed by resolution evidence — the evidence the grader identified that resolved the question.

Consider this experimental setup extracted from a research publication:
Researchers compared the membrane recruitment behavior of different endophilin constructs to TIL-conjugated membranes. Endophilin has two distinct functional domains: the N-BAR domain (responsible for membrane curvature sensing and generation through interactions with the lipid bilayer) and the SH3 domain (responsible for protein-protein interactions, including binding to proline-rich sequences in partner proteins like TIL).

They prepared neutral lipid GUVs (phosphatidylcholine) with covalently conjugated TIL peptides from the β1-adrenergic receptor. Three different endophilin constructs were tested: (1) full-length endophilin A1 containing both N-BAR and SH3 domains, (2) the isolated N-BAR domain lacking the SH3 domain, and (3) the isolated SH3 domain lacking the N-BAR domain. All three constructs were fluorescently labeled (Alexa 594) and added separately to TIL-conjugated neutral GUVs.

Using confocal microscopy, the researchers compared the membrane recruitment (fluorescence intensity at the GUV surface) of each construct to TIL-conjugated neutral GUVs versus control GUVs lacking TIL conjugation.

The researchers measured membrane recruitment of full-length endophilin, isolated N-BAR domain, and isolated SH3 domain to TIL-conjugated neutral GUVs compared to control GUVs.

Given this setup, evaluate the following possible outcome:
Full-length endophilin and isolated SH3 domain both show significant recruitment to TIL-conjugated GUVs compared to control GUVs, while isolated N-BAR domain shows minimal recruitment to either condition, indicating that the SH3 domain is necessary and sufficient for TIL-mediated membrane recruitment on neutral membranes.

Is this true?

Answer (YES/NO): YES